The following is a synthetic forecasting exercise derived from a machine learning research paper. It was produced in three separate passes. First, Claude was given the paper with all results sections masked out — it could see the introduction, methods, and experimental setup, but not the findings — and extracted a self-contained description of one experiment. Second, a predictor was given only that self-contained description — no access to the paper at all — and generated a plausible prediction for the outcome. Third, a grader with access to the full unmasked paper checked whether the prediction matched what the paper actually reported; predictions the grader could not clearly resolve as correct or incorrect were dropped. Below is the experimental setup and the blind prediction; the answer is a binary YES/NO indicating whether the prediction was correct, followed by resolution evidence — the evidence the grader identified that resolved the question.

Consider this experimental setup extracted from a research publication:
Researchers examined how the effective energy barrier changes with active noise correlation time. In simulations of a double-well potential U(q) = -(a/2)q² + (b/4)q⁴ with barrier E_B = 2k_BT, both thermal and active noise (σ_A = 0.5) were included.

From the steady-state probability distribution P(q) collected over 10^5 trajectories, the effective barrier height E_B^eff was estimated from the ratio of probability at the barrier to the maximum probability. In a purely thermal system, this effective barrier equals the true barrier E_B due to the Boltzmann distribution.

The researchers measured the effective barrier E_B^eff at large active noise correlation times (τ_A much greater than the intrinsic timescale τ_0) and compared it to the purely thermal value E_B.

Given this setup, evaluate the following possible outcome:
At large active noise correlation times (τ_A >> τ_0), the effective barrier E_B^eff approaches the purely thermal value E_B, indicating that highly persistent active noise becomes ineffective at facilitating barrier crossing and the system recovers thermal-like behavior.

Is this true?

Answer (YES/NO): NO